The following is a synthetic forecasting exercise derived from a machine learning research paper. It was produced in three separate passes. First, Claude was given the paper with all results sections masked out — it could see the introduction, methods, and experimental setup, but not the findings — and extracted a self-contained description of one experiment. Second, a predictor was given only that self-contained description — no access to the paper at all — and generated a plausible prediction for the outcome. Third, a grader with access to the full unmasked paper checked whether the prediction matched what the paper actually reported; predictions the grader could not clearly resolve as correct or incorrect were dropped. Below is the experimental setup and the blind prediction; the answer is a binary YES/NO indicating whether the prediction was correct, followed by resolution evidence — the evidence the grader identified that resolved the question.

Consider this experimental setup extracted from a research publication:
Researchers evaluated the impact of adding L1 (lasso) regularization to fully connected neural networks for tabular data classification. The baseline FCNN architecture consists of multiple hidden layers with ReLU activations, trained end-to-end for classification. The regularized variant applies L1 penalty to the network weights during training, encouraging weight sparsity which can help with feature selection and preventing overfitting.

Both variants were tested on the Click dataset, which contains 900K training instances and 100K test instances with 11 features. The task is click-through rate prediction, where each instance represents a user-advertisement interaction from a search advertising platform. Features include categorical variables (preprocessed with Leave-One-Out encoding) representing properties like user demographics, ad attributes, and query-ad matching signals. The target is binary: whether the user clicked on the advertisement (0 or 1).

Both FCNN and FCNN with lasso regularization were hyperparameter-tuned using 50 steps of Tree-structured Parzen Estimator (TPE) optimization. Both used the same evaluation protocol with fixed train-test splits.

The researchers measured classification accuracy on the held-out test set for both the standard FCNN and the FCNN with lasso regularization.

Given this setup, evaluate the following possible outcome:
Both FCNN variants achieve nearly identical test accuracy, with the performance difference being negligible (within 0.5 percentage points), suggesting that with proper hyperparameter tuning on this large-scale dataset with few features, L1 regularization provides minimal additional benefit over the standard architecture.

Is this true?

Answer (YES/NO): NO